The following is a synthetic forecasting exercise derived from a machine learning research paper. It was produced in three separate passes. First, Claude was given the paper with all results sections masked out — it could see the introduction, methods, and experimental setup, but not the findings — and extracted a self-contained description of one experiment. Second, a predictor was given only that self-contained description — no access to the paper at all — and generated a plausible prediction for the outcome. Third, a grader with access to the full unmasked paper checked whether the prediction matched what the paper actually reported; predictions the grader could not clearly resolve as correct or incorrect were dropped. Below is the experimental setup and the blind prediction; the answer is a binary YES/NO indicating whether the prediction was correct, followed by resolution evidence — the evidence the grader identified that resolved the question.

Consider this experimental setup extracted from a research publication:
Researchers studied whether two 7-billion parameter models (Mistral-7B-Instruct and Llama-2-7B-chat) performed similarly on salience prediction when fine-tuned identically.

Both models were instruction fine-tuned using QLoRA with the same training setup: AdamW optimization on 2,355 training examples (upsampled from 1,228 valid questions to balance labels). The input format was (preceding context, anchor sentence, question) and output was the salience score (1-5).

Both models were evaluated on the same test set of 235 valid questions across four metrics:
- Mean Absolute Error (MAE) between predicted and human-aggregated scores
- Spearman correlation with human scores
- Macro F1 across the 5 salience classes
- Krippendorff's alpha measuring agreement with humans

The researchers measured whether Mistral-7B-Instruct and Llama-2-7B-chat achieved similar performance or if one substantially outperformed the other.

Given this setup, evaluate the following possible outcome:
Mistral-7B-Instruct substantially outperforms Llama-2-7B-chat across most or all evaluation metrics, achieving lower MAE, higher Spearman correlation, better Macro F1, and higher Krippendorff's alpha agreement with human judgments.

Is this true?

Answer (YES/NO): NO